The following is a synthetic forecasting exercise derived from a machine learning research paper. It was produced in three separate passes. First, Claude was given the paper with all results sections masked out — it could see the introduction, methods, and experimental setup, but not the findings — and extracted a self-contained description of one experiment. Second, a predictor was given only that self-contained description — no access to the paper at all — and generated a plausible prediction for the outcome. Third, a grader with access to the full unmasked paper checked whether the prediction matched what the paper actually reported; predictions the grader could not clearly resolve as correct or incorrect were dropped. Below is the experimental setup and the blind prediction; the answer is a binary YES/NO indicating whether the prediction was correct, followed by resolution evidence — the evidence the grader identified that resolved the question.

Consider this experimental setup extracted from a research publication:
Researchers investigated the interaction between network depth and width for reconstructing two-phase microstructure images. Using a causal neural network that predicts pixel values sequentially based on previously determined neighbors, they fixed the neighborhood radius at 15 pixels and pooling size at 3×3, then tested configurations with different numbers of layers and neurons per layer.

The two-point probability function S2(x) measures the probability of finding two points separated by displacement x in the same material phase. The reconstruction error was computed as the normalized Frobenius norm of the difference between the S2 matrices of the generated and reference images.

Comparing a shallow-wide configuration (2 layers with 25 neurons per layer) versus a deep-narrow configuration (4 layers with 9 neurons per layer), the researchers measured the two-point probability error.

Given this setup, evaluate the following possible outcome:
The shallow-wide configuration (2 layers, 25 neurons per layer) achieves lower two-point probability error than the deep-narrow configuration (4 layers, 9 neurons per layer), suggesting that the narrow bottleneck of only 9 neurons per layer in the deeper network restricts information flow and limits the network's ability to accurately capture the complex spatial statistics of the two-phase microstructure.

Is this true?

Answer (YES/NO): NO